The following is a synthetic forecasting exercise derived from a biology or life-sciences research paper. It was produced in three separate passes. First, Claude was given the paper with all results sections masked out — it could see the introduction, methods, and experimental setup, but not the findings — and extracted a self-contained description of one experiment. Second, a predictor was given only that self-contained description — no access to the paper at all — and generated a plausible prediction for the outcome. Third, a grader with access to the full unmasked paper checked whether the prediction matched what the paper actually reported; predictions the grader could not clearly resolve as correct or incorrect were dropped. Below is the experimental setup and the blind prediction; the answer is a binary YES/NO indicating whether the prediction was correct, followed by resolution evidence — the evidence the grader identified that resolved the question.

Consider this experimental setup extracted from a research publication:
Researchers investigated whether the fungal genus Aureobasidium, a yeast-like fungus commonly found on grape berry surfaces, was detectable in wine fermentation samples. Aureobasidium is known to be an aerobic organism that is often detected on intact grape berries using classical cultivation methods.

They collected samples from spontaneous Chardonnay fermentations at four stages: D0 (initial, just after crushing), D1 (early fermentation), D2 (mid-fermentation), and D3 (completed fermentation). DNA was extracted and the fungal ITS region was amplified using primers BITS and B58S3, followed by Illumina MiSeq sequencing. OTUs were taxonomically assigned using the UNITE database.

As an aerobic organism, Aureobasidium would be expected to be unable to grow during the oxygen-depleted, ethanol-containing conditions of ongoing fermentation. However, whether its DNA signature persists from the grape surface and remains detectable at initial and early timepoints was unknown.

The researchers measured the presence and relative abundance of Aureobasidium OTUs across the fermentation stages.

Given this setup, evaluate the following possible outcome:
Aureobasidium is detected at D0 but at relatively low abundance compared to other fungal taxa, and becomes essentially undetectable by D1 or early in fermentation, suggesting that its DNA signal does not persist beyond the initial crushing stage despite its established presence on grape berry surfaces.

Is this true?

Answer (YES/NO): NO